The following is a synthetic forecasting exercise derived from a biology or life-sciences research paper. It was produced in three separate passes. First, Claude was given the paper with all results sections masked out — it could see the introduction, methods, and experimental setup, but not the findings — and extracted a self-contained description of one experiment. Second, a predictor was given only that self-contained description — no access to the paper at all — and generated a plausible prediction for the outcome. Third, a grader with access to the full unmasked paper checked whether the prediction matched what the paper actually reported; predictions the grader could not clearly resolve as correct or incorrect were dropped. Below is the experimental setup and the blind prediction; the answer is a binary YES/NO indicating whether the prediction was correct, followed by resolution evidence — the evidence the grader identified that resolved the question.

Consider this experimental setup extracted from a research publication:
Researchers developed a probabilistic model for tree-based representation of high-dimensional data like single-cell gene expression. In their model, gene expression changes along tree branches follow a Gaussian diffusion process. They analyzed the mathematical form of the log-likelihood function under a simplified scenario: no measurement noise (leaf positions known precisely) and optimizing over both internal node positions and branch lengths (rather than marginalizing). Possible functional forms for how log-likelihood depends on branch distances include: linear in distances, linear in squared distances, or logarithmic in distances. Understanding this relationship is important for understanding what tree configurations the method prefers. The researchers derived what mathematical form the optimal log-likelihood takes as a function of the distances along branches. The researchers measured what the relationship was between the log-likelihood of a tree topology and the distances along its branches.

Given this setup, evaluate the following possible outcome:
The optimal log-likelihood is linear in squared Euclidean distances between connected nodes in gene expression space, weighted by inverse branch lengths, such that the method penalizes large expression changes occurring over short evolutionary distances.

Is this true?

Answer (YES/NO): NO